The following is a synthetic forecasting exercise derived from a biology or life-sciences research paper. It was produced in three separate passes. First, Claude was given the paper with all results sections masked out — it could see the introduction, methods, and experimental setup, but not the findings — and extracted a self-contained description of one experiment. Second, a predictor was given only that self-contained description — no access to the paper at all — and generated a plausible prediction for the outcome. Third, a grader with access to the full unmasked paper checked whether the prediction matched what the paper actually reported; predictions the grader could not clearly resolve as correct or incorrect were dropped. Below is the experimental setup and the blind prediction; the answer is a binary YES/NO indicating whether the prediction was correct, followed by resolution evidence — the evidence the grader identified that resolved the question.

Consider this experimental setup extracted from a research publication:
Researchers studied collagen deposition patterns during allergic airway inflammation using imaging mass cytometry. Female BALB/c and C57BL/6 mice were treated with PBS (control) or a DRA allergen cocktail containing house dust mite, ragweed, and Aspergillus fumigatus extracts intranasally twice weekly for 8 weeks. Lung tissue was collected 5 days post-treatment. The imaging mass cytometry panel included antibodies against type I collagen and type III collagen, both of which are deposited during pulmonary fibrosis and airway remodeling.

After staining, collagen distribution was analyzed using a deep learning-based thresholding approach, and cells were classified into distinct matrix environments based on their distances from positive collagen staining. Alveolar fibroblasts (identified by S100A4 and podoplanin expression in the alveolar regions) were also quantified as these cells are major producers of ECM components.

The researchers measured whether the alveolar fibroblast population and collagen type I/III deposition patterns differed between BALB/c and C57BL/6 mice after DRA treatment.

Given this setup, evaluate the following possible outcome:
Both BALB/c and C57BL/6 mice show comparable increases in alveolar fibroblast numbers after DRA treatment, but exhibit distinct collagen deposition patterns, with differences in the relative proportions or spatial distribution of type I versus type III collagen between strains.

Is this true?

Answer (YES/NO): NO